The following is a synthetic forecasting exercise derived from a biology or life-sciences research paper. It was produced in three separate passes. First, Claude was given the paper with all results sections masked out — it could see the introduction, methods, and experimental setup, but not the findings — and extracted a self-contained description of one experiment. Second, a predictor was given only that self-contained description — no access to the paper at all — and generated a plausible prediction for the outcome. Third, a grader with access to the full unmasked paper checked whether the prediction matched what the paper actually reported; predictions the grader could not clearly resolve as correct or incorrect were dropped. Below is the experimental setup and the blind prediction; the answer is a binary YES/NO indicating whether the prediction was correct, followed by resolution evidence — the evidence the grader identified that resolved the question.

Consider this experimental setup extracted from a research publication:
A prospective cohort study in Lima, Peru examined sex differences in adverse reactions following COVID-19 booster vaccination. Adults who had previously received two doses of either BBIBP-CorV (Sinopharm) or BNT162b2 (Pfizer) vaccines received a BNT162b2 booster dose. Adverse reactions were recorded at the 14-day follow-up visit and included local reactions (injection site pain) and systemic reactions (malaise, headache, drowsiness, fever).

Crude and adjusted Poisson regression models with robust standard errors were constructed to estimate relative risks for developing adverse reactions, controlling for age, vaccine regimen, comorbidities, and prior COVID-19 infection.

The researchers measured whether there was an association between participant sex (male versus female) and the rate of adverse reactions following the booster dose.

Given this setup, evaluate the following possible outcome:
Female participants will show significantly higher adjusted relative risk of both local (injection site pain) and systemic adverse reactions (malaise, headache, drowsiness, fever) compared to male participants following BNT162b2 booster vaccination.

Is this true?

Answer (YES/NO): NO